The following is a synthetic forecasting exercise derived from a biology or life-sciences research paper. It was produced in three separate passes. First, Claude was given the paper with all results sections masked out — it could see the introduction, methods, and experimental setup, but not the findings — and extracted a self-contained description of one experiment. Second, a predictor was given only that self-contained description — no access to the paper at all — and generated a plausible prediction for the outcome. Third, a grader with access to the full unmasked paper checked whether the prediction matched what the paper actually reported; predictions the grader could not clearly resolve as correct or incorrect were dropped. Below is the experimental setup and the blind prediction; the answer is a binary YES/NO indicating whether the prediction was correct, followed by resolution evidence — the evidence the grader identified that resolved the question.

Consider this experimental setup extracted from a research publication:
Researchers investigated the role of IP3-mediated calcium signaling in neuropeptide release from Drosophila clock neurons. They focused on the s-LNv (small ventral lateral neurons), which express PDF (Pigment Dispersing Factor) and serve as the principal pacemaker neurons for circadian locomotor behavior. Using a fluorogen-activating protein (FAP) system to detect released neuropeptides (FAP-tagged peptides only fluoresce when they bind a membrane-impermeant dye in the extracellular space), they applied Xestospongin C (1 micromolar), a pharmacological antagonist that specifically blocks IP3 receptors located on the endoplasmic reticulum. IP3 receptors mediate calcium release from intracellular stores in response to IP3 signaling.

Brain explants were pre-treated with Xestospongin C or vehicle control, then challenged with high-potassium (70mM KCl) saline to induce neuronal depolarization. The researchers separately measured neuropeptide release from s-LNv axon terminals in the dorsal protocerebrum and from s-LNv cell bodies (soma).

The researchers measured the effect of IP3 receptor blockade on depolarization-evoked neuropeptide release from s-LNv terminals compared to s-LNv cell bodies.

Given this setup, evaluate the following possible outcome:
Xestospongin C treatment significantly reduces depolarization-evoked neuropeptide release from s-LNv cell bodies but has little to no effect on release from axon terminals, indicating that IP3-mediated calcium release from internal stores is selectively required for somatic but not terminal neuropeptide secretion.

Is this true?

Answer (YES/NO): YES